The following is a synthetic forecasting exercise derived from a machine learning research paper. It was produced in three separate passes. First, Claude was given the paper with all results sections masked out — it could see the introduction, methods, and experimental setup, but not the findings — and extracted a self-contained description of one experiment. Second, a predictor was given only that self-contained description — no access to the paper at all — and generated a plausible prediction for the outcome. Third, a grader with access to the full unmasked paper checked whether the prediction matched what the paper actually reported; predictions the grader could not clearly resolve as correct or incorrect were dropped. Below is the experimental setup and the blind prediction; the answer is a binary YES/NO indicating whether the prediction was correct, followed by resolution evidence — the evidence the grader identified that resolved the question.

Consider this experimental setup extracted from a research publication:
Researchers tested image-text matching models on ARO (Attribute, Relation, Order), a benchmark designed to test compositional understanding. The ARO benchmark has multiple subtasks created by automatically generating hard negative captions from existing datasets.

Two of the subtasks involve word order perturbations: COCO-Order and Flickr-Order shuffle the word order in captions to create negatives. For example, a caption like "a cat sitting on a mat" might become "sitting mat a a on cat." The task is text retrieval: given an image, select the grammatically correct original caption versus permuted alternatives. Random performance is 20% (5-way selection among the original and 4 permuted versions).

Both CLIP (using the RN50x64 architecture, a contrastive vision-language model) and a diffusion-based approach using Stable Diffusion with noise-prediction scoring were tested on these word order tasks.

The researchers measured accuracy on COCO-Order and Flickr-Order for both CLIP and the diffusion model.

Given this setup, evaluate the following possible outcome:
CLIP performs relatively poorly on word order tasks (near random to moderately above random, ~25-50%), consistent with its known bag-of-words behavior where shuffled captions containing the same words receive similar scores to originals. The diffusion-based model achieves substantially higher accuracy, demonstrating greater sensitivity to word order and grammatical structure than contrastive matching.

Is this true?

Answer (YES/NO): NO